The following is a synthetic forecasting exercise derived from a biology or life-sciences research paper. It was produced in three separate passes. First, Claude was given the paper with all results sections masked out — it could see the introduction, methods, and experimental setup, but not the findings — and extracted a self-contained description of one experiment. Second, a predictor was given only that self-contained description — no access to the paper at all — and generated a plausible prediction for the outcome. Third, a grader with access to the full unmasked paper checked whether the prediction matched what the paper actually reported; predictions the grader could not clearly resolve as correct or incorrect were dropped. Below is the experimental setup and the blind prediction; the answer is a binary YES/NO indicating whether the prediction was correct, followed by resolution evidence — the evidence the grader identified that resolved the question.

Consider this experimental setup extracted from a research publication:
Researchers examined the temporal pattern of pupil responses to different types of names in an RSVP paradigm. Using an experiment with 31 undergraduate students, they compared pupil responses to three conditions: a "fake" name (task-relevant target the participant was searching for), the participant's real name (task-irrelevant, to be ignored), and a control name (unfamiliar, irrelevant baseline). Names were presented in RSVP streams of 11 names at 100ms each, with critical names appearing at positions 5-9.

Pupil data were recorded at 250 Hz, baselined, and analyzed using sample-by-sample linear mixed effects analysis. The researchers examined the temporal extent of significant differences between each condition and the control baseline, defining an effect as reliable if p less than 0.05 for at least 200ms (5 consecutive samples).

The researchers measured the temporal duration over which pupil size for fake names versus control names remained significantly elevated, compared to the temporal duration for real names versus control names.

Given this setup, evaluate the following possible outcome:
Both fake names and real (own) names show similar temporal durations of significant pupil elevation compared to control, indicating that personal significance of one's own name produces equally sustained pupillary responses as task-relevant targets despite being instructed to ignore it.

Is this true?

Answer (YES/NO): NO